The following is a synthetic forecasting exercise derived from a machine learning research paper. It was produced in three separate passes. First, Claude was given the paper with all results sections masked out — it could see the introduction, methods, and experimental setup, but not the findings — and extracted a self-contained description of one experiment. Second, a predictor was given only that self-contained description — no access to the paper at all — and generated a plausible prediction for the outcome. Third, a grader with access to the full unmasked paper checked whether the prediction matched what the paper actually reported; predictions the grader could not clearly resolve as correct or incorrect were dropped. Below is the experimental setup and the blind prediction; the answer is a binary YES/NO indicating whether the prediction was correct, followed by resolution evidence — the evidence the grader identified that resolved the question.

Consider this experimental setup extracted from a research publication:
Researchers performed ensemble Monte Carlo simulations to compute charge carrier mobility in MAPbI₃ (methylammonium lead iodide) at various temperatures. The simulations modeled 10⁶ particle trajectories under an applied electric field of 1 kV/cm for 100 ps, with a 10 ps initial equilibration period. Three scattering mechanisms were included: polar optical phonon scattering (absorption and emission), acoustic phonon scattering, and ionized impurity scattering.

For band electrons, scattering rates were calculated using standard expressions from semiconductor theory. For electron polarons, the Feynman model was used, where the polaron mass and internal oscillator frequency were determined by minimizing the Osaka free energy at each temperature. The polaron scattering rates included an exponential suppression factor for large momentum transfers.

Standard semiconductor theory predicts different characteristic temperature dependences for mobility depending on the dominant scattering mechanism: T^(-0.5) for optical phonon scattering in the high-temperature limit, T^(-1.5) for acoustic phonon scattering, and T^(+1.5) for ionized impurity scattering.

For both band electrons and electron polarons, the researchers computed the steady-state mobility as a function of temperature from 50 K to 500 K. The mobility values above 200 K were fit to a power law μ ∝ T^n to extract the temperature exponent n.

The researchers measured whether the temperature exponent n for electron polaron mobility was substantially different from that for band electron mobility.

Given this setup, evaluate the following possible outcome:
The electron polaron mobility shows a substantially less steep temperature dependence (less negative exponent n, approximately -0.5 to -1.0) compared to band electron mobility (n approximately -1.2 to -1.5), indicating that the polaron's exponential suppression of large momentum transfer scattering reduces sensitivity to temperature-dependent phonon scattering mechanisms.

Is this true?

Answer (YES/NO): NO